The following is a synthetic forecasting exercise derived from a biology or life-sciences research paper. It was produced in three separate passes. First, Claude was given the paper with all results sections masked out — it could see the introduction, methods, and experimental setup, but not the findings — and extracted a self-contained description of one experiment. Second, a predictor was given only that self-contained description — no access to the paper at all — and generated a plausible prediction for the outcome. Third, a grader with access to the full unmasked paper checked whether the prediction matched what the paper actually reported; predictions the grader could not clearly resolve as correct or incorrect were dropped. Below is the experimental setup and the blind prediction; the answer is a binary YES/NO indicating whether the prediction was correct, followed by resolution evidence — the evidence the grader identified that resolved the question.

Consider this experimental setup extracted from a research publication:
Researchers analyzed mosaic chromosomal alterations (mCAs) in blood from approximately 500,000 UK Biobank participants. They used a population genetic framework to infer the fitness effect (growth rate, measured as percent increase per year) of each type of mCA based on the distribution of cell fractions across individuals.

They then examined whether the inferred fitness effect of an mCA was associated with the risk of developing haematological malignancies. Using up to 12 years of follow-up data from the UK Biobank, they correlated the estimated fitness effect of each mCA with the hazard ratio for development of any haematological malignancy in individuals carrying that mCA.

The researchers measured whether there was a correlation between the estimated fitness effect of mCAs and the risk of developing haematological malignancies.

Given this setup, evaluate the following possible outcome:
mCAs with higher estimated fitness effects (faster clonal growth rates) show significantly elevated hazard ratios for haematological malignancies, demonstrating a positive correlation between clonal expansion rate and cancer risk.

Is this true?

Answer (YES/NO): YES